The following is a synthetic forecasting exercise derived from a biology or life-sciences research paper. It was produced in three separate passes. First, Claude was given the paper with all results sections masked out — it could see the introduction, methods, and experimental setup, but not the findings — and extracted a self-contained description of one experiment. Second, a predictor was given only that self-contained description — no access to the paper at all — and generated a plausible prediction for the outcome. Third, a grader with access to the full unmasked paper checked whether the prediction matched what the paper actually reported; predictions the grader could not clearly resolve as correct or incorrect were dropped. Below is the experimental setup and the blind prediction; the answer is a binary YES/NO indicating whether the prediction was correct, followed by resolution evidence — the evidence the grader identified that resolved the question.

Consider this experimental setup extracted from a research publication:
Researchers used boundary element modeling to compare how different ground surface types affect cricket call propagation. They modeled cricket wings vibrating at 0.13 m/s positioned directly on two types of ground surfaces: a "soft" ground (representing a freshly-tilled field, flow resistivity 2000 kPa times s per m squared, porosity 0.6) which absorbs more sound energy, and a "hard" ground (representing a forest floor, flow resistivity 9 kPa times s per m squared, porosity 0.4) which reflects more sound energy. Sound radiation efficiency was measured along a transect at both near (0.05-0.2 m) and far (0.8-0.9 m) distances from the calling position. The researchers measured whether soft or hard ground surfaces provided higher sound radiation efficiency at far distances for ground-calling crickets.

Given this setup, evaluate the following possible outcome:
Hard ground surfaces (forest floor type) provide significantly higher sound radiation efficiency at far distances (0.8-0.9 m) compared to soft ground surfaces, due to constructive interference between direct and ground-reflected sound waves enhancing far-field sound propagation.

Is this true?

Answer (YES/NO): NO